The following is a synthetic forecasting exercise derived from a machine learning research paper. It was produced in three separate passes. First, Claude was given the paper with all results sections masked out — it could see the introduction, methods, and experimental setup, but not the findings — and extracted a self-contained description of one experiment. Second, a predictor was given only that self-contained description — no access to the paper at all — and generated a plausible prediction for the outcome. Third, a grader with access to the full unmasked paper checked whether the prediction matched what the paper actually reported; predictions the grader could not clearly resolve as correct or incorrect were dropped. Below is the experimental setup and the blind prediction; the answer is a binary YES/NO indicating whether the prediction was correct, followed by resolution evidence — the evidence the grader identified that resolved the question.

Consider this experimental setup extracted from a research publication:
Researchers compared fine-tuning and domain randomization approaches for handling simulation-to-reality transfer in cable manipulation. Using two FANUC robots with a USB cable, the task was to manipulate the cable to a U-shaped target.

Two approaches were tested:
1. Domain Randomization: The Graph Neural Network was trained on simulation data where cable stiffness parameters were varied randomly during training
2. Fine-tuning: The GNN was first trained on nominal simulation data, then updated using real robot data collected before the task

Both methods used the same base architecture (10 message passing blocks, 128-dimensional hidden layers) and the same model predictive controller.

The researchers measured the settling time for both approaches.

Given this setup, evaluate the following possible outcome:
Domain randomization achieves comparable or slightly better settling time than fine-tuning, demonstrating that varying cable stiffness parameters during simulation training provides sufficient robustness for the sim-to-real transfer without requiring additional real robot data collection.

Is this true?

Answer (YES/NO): YES